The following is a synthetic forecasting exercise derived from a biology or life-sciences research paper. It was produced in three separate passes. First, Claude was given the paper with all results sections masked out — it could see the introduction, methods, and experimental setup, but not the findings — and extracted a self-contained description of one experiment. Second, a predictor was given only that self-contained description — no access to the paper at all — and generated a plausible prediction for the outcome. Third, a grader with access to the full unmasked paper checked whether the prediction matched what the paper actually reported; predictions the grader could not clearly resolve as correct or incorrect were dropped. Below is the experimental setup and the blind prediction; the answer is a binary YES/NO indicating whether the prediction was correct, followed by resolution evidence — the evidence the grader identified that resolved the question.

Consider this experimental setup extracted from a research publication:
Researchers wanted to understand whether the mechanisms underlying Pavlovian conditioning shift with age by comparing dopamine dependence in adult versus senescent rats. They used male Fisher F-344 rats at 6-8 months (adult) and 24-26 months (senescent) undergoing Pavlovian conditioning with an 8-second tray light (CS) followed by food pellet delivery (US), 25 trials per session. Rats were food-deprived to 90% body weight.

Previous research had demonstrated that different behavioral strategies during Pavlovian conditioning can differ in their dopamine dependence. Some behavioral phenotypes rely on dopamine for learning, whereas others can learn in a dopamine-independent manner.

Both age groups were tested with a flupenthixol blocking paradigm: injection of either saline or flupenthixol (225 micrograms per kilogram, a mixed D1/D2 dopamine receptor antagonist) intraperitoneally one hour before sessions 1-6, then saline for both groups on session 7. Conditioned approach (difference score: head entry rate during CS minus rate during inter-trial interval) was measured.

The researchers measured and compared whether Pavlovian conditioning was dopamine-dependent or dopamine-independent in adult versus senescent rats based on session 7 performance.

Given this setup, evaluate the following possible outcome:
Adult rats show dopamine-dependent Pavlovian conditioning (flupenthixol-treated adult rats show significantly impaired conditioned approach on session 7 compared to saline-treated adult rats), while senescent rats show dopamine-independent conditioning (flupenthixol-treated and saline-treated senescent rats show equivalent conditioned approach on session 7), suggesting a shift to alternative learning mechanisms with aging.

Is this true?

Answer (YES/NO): NO